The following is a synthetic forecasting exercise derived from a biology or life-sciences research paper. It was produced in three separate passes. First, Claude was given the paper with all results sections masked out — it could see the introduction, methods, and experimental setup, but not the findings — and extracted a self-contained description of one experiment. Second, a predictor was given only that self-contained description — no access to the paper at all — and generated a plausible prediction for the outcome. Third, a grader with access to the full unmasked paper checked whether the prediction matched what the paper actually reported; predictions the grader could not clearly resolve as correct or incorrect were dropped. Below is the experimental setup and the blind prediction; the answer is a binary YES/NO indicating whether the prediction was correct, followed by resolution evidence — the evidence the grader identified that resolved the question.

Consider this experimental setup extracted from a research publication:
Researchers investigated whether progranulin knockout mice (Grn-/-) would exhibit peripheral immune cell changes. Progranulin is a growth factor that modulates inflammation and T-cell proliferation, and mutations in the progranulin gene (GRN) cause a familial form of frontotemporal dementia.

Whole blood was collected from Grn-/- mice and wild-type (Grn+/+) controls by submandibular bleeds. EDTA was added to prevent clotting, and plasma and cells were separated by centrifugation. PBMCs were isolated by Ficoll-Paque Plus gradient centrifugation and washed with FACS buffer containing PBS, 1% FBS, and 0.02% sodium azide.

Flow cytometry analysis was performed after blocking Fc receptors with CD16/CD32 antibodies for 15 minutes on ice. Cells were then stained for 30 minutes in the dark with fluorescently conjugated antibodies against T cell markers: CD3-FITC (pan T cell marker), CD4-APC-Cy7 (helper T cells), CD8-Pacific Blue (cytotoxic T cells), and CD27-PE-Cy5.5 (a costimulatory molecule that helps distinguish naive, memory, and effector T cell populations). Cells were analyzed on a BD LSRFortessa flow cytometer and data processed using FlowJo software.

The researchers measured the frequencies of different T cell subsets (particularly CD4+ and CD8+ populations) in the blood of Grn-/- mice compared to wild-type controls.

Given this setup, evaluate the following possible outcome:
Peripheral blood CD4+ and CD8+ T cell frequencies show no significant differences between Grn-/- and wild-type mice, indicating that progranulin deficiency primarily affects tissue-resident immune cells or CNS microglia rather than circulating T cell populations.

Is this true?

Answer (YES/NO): NO